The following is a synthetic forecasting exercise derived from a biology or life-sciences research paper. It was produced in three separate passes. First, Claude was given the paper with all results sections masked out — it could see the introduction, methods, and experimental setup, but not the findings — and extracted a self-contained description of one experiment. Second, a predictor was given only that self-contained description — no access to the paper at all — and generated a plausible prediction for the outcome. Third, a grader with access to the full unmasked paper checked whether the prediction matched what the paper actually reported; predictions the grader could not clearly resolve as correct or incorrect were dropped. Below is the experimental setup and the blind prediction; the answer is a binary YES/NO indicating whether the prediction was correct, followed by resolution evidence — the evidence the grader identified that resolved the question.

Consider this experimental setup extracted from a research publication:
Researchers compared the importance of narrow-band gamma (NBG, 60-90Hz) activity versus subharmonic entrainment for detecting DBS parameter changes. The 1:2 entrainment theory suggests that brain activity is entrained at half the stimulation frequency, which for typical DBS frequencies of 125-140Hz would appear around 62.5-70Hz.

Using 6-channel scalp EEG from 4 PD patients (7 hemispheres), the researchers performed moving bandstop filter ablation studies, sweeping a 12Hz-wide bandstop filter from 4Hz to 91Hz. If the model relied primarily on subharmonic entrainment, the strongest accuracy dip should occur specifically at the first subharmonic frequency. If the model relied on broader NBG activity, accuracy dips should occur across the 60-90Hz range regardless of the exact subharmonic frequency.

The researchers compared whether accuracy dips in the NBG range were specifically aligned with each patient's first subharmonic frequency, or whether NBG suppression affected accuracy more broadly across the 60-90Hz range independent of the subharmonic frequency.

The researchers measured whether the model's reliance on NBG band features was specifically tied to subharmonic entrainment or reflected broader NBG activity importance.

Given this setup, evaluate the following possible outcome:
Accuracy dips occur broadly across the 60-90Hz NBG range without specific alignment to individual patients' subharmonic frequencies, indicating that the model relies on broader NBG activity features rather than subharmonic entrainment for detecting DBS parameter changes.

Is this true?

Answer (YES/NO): YES